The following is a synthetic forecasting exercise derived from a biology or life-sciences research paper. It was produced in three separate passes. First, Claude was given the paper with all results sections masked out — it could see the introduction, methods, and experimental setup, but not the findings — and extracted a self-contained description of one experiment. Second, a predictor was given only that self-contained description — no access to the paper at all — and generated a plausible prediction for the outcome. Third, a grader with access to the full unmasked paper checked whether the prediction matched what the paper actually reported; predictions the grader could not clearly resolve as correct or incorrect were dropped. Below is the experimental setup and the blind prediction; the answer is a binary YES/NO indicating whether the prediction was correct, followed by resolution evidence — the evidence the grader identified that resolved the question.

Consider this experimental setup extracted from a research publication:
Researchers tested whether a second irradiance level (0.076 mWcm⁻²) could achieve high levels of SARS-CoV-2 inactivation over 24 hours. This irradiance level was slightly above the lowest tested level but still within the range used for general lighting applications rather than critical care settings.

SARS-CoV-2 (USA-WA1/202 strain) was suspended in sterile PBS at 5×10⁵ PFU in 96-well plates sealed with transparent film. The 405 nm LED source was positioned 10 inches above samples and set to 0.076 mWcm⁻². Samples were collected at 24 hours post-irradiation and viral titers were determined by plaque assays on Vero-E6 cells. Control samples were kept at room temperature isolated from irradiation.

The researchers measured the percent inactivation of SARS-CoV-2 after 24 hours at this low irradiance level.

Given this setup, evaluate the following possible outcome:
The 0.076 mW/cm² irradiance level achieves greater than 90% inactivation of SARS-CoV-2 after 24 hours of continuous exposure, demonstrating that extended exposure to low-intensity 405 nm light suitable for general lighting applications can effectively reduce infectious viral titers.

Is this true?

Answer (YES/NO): YES